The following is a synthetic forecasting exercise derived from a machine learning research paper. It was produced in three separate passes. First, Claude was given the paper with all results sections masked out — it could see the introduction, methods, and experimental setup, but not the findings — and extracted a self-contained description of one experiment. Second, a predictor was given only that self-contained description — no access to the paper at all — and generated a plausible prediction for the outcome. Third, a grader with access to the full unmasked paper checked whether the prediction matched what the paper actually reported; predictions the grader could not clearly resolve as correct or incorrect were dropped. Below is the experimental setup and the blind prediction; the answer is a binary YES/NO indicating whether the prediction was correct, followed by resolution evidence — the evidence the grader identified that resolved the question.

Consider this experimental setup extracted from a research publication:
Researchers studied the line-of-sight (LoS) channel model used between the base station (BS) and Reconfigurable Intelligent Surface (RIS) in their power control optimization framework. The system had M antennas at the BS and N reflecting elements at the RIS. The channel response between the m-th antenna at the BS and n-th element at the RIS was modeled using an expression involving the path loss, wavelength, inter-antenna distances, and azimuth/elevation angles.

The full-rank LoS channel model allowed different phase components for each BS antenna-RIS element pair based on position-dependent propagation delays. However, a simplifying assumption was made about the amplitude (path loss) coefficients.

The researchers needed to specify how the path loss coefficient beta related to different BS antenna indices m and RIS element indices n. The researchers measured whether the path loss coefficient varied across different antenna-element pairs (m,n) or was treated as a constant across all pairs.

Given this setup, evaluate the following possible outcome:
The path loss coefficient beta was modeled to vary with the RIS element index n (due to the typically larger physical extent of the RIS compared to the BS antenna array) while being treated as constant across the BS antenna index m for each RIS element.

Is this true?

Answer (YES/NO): NO